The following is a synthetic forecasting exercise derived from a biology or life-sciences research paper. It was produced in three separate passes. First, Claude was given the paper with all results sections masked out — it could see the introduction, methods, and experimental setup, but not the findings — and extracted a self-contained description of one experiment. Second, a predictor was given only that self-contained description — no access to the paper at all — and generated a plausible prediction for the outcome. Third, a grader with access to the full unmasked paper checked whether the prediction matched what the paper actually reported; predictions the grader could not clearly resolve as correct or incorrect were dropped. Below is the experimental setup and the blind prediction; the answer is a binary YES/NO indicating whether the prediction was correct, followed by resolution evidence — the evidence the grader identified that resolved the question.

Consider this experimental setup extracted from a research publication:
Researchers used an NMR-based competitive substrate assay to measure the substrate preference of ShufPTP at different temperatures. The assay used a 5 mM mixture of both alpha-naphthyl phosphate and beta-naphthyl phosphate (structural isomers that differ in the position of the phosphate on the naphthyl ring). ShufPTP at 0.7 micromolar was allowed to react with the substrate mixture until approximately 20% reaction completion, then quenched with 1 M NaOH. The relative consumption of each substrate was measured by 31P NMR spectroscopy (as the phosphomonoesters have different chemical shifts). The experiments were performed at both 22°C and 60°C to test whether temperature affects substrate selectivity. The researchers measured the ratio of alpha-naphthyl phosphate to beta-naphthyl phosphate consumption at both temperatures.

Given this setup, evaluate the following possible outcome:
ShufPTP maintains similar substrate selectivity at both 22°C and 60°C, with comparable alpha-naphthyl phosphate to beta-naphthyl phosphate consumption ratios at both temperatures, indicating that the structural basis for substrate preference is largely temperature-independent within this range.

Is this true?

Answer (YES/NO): YES